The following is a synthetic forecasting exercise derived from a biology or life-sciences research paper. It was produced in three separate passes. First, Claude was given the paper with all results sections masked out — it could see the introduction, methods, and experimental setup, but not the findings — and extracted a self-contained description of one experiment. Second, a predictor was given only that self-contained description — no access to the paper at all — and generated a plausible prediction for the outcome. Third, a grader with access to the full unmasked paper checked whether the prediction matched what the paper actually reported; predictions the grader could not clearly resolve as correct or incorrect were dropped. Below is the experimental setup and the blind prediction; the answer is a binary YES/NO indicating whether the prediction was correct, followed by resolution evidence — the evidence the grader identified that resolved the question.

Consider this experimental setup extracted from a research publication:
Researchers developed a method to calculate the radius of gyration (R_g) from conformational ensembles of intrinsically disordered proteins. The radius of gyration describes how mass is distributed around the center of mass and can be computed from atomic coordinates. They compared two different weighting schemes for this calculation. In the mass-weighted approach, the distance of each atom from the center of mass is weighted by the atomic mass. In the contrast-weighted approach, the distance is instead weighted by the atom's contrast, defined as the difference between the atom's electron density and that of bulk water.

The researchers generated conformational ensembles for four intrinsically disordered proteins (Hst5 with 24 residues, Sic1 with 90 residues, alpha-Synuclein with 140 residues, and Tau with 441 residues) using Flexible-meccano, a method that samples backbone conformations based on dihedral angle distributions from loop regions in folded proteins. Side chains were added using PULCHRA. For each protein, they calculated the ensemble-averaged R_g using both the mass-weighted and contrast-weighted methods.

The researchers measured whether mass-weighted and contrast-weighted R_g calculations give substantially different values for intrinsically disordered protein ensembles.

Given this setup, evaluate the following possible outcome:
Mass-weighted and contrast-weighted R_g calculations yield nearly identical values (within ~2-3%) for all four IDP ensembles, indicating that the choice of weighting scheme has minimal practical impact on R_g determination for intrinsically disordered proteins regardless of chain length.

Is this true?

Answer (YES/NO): YES